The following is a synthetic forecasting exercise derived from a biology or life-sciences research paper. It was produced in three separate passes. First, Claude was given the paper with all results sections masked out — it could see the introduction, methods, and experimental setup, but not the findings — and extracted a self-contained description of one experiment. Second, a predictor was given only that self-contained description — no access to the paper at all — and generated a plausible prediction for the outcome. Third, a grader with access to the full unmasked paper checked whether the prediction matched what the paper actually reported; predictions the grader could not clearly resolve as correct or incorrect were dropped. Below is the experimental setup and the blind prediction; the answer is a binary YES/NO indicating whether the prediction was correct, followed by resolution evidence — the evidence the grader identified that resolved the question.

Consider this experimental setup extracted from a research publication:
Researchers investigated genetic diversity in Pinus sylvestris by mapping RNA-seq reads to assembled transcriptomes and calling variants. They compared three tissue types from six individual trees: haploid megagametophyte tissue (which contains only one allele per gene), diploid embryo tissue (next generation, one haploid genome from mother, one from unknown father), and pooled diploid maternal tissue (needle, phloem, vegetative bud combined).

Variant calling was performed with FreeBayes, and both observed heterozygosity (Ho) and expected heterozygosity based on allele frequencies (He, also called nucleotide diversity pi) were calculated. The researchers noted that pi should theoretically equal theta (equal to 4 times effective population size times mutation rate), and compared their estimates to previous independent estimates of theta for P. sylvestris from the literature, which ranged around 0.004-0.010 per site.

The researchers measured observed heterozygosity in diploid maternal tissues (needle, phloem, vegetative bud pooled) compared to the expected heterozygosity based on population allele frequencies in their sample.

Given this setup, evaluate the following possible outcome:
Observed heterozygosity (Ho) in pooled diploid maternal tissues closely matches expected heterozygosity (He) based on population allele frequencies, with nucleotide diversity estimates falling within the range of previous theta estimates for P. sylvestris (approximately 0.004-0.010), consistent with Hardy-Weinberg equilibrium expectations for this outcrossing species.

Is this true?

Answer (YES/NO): NO